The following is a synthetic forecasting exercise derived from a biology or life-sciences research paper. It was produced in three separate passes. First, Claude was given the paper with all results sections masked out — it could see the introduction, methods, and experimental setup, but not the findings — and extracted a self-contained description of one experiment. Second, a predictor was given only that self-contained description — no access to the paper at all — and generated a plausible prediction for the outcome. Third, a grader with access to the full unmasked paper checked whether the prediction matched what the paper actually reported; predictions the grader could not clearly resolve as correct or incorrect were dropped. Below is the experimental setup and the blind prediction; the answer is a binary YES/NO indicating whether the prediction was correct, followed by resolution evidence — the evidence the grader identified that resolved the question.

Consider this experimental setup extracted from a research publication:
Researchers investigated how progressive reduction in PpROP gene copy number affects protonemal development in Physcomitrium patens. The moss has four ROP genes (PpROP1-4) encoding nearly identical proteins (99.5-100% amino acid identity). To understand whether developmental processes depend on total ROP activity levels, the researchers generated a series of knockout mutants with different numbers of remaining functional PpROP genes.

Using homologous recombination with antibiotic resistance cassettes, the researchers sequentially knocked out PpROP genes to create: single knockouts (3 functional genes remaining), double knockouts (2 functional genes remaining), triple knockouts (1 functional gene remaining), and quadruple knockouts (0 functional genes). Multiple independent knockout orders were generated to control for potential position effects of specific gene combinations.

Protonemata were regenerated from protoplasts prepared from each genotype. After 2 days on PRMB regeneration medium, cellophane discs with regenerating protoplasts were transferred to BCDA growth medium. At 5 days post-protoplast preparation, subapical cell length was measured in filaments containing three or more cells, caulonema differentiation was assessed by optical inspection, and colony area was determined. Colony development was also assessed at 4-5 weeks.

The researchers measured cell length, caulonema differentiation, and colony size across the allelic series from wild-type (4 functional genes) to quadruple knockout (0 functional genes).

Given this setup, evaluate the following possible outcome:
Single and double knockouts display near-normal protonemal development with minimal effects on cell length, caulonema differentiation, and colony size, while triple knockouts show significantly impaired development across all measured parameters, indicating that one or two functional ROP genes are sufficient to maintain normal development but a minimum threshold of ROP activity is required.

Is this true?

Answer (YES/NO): NO